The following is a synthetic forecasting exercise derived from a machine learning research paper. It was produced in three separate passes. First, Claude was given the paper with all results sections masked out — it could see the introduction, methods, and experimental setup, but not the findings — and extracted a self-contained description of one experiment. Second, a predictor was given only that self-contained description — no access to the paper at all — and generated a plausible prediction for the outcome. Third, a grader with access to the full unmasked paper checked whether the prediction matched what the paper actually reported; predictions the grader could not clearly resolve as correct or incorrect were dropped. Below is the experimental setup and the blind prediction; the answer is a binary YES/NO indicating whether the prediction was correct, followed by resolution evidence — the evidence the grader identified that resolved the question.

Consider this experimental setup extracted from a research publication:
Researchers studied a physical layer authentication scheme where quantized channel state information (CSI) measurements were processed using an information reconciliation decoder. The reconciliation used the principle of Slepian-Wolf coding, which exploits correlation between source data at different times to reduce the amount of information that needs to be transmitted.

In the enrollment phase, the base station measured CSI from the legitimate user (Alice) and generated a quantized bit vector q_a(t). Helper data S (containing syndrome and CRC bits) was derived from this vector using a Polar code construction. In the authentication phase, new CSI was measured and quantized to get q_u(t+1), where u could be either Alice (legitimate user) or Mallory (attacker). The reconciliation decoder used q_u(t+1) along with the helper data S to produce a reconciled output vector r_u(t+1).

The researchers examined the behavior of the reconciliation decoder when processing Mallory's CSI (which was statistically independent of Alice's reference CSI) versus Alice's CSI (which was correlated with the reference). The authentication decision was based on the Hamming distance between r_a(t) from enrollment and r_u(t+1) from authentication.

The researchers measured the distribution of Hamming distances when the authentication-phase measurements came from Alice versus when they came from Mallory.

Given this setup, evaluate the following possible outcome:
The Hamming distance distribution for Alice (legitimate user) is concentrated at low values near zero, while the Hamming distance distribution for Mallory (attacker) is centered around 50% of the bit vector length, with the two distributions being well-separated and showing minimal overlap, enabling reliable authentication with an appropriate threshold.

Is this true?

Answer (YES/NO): YES